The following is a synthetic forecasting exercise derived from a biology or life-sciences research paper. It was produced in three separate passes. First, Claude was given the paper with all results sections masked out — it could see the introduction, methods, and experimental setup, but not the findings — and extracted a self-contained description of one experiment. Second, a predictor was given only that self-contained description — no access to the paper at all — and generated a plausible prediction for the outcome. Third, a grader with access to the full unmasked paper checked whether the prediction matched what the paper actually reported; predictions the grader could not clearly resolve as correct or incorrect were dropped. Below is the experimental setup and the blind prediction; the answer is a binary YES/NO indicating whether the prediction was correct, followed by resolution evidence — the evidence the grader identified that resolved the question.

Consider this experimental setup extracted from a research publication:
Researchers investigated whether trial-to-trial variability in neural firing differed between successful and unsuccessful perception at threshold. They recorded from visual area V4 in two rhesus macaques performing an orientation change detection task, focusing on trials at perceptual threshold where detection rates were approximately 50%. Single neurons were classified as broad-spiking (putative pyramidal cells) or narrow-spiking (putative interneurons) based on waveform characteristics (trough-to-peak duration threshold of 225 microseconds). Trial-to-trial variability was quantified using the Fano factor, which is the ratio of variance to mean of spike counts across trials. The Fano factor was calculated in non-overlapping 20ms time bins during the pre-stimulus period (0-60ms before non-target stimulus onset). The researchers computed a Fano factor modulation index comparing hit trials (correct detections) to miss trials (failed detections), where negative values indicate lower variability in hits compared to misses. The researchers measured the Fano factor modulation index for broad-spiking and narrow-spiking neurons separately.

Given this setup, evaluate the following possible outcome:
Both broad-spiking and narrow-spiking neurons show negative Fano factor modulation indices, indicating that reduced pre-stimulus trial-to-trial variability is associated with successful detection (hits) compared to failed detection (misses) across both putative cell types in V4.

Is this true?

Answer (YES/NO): NO